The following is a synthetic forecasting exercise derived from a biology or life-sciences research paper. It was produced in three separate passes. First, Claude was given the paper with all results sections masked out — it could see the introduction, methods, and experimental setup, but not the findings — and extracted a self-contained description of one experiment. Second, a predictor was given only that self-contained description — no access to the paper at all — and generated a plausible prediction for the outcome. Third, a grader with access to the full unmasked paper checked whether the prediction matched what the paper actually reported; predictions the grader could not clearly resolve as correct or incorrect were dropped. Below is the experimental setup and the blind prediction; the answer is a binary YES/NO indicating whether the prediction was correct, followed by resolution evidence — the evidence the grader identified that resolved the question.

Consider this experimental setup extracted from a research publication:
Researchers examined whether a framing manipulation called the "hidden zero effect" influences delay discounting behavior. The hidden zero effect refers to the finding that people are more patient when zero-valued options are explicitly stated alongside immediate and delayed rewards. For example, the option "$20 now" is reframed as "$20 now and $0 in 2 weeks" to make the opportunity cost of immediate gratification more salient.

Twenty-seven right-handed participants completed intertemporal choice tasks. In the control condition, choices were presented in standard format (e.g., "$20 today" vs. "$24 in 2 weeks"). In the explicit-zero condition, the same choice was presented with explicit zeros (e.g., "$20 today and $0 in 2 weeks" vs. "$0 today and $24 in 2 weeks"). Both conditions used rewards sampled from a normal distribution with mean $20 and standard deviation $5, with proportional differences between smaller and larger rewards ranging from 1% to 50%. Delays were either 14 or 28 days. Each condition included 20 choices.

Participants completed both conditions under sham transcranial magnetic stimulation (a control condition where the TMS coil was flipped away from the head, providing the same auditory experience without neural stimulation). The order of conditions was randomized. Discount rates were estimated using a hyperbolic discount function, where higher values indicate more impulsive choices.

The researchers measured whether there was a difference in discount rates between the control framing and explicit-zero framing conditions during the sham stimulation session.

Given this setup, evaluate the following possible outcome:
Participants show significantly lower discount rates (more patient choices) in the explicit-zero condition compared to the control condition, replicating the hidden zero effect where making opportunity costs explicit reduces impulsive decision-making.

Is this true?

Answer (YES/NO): NO